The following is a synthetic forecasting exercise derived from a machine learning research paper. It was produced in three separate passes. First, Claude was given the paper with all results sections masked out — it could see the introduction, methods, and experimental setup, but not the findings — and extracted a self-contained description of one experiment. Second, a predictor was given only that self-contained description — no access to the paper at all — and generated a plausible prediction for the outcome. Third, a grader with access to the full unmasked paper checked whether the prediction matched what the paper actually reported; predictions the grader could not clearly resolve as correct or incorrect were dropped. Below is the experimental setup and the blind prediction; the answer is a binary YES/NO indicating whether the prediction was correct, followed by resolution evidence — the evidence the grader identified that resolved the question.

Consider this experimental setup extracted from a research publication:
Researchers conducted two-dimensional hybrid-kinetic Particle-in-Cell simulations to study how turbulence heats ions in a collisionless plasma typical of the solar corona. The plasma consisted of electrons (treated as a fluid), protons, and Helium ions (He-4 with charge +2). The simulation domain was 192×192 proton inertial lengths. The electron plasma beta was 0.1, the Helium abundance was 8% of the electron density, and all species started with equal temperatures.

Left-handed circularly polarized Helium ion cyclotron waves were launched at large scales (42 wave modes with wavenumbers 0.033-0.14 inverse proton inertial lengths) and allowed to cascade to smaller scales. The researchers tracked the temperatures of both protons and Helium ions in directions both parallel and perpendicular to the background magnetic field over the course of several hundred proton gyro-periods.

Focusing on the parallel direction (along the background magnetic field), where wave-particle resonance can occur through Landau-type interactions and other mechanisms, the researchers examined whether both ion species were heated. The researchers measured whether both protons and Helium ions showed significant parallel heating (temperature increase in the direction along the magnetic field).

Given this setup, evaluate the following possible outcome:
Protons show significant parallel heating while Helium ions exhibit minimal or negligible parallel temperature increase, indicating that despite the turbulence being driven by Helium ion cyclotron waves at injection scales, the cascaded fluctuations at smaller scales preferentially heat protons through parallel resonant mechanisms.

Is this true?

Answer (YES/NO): NO